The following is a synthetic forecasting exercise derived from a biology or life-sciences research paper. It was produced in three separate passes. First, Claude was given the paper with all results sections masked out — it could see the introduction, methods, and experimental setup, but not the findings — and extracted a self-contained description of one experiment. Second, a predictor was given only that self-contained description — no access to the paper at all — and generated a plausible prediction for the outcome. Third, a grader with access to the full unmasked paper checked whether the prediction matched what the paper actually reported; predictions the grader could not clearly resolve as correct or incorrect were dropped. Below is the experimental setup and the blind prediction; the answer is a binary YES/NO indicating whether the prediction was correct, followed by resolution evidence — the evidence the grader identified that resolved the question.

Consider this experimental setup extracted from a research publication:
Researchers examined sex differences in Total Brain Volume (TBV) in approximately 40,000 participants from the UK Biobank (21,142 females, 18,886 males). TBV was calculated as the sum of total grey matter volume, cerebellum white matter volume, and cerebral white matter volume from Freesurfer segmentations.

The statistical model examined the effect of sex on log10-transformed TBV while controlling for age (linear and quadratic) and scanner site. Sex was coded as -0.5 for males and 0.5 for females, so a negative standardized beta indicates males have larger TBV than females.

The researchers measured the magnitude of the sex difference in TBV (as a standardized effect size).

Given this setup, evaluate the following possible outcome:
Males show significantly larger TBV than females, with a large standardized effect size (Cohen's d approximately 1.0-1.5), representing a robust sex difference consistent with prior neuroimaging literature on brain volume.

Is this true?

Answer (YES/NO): YES